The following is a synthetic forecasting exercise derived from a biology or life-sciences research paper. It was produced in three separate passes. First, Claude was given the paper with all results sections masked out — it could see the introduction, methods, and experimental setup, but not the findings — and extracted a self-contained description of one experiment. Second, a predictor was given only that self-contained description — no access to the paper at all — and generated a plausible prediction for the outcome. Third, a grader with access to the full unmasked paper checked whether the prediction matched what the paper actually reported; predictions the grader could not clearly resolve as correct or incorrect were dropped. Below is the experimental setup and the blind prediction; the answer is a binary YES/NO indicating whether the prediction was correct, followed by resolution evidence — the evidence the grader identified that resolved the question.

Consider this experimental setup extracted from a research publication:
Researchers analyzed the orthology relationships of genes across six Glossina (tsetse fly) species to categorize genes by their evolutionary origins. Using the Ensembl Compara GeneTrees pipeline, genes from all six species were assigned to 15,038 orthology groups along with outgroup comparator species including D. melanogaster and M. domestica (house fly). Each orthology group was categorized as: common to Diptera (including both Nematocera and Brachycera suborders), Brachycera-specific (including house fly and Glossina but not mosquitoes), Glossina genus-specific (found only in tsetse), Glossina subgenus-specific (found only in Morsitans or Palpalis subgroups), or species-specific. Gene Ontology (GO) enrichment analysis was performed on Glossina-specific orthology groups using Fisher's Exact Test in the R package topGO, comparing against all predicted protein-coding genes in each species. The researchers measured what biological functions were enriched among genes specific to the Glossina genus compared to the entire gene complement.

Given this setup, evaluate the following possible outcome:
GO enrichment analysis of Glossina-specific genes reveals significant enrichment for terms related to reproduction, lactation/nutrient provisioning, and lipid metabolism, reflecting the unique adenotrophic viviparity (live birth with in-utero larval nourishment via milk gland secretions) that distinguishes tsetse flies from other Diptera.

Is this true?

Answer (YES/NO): NO